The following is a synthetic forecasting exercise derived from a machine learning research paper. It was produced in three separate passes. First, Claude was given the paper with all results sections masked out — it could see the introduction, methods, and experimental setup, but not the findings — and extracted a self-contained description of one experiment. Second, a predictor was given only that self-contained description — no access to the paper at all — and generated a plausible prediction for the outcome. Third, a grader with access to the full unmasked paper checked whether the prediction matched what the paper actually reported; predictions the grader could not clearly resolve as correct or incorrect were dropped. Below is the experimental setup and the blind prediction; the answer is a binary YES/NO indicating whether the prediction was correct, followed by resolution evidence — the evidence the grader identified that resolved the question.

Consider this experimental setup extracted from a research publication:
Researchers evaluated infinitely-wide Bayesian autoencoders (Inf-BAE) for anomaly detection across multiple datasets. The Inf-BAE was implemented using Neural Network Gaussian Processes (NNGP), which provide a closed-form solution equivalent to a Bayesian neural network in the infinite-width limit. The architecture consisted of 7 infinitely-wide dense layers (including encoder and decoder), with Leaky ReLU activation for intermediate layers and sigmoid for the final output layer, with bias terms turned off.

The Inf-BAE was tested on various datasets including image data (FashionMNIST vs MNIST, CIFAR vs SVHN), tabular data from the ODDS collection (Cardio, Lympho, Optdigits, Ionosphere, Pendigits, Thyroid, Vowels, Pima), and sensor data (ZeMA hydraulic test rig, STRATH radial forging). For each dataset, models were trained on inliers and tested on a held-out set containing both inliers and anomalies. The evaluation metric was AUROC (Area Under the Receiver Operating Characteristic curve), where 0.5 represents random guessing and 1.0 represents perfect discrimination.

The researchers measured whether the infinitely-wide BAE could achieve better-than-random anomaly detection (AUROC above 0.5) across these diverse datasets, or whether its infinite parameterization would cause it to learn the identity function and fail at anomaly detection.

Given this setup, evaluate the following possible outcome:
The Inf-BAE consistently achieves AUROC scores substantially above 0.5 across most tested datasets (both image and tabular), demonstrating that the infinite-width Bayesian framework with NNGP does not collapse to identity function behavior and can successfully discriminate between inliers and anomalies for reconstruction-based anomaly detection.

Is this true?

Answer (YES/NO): YES